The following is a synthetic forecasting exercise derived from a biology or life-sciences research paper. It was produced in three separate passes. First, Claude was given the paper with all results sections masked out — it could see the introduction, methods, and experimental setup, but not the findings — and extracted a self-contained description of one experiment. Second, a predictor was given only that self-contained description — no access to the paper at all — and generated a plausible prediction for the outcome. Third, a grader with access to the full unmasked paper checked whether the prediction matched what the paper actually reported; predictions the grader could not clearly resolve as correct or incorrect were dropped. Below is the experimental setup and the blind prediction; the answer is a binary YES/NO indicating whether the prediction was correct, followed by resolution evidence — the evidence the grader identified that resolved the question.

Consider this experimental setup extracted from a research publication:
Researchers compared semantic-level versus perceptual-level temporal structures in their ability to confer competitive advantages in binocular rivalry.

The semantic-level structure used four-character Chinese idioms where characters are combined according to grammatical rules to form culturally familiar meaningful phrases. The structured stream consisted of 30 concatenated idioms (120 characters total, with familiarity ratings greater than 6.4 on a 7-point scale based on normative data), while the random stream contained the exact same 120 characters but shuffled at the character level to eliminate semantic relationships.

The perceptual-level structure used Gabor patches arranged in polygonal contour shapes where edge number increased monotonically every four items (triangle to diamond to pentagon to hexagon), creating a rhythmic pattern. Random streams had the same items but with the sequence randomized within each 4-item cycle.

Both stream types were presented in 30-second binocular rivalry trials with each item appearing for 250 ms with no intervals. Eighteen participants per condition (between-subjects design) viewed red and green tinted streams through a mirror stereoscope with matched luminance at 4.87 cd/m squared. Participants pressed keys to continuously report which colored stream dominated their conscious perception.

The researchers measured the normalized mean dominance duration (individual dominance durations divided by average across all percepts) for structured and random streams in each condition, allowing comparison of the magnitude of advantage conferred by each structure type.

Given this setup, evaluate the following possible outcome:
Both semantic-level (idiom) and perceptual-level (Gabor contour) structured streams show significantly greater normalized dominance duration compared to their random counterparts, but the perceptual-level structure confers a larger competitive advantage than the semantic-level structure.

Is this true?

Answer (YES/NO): NO